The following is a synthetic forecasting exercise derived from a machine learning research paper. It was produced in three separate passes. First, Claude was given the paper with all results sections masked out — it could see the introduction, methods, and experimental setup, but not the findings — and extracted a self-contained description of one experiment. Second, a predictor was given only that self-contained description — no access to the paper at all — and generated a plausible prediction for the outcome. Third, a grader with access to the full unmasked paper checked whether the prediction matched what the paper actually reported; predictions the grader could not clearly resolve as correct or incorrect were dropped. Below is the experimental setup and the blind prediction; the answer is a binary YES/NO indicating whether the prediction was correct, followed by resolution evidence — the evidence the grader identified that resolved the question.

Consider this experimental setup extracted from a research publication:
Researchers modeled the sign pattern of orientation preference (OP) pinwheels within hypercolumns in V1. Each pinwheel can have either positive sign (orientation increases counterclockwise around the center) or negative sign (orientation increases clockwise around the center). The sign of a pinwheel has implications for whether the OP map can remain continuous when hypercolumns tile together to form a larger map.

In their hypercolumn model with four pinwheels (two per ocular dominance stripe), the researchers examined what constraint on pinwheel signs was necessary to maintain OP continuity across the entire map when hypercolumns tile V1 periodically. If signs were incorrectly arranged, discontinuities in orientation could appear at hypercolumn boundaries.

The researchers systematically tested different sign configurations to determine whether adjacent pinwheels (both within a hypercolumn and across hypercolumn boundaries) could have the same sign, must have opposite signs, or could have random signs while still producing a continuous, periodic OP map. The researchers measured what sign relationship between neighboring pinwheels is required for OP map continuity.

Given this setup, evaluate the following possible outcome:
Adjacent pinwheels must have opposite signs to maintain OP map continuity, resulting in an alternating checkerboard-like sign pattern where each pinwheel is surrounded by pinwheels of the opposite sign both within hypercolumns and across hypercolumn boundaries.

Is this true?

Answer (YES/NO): YES